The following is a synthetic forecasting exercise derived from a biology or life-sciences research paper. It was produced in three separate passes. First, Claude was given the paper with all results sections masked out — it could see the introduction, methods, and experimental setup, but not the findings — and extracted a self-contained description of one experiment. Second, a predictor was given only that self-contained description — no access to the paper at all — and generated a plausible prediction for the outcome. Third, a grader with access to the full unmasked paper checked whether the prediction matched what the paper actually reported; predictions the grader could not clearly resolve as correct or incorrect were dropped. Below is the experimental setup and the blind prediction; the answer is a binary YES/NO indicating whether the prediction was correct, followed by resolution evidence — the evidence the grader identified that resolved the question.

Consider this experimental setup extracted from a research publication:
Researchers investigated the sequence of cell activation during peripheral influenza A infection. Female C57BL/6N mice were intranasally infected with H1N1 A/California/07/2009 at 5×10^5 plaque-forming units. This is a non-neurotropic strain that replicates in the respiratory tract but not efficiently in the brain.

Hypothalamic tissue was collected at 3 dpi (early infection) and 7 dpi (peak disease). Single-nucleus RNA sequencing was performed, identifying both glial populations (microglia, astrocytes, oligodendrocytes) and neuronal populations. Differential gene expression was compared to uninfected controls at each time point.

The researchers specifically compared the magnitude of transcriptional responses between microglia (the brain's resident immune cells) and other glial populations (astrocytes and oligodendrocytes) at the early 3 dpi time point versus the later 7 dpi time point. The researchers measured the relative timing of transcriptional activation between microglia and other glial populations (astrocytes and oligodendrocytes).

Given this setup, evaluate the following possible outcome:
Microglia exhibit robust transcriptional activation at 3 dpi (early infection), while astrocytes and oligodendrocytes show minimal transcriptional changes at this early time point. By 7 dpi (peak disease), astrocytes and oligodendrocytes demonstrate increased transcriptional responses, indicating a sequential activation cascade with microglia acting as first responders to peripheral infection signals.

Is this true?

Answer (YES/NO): YES